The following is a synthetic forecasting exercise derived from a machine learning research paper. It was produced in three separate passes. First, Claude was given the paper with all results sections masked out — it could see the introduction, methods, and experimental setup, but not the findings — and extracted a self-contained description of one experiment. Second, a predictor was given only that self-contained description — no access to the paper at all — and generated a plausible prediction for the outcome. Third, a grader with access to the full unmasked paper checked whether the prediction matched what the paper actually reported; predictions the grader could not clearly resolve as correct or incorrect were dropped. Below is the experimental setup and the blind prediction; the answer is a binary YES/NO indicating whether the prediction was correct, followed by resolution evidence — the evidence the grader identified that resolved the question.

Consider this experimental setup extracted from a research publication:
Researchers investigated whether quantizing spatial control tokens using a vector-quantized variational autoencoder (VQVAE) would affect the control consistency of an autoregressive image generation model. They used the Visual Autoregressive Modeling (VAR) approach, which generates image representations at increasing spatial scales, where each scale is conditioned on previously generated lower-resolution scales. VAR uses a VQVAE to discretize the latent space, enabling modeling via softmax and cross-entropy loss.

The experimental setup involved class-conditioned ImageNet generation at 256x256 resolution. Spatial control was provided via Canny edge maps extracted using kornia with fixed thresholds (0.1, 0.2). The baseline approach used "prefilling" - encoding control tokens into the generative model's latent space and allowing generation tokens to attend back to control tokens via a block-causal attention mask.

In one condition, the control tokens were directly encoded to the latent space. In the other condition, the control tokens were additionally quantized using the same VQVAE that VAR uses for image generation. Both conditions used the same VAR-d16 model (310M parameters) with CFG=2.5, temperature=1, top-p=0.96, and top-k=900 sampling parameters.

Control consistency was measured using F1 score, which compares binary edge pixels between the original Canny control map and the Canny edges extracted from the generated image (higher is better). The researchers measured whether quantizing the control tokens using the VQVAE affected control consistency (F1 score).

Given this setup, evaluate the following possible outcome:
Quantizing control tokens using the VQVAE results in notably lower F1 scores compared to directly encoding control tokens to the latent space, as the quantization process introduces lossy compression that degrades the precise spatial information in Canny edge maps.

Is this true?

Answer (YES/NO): YES